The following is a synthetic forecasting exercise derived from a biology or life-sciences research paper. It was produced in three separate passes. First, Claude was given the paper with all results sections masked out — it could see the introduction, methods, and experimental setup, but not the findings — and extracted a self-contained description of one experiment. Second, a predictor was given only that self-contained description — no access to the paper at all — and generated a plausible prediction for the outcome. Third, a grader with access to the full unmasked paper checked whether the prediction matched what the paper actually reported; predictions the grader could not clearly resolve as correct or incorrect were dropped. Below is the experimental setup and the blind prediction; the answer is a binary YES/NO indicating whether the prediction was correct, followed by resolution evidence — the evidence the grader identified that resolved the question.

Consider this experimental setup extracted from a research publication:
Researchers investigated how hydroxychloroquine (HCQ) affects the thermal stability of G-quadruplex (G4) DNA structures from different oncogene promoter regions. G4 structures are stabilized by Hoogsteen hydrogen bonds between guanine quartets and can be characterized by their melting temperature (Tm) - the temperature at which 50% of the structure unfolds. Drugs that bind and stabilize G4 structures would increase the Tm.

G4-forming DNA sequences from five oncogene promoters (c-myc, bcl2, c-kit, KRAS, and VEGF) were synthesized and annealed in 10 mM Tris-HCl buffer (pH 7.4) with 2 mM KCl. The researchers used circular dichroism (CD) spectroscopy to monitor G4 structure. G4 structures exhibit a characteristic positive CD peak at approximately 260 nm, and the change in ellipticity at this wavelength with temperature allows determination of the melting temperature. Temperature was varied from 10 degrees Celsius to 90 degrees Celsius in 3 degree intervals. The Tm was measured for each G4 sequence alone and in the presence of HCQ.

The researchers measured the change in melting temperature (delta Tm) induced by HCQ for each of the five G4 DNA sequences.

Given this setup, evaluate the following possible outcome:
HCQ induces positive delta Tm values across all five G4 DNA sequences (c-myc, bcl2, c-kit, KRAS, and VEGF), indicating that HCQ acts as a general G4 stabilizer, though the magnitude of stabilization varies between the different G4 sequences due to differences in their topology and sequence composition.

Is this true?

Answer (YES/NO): YES